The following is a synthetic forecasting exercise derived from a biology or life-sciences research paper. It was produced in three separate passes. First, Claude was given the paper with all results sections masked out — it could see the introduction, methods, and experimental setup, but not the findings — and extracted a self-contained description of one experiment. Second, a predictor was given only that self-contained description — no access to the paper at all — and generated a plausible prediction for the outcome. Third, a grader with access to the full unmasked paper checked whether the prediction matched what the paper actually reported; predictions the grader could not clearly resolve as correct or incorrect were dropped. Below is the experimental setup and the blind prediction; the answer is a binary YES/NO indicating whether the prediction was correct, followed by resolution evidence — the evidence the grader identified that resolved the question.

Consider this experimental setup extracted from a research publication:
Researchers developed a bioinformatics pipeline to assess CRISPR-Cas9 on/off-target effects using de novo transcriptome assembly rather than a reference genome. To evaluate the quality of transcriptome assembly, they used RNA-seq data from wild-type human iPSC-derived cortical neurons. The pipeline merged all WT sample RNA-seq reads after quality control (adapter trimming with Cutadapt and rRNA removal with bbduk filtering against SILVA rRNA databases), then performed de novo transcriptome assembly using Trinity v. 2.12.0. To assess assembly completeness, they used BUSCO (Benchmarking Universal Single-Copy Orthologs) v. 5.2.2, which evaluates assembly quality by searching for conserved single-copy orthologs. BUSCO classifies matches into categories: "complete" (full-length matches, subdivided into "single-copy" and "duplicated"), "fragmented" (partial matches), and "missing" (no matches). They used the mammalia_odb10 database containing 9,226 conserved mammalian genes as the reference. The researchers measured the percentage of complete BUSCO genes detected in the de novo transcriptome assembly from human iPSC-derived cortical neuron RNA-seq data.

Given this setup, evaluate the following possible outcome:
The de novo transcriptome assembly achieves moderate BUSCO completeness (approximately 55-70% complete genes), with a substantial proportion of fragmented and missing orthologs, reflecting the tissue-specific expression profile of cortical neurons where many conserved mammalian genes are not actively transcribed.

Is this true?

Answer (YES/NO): NO